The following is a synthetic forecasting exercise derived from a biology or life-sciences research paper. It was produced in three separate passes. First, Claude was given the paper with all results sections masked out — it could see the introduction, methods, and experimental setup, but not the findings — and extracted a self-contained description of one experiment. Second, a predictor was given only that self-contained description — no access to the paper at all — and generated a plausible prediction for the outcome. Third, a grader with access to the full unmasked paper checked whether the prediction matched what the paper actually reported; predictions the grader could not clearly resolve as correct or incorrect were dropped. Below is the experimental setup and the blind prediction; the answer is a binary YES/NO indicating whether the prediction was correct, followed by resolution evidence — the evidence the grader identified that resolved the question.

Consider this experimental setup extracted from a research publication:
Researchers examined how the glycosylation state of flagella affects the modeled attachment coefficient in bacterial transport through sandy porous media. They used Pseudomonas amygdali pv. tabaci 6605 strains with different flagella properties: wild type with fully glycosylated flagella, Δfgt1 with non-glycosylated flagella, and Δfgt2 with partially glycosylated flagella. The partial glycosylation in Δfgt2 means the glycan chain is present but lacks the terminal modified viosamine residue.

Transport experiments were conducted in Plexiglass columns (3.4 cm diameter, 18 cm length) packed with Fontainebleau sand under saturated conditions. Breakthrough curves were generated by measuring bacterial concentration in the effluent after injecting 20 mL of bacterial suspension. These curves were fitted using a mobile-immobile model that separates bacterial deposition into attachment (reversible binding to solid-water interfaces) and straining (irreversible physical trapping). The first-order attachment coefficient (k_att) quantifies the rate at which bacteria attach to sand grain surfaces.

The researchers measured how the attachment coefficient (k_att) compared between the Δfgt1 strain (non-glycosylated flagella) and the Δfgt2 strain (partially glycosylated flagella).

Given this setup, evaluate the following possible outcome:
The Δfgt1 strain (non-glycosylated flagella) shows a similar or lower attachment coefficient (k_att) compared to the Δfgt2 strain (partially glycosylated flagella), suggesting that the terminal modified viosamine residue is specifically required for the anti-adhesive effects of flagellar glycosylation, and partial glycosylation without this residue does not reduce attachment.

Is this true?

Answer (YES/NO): NO